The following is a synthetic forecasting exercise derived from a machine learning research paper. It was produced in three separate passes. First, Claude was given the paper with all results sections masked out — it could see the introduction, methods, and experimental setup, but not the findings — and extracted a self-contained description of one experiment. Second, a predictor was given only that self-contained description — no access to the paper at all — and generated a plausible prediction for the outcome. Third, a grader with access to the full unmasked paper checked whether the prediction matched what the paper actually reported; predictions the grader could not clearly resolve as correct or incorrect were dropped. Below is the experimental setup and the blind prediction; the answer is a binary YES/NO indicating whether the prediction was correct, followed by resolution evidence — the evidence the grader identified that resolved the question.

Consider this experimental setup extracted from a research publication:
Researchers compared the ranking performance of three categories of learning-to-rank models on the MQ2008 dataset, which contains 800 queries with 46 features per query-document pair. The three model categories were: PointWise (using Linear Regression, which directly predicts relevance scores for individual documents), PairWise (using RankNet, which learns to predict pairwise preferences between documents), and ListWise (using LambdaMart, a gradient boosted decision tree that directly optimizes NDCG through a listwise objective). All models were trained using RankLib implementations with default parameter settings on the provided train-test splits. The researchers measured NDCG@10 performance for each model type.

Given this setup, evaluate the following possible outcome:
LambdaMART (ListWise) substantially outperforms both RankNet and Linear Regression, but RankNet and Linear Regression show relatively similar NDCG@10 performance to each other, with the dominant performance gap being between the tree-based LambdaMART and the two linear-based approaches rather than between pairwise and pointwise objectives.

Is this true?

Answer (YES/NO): YES